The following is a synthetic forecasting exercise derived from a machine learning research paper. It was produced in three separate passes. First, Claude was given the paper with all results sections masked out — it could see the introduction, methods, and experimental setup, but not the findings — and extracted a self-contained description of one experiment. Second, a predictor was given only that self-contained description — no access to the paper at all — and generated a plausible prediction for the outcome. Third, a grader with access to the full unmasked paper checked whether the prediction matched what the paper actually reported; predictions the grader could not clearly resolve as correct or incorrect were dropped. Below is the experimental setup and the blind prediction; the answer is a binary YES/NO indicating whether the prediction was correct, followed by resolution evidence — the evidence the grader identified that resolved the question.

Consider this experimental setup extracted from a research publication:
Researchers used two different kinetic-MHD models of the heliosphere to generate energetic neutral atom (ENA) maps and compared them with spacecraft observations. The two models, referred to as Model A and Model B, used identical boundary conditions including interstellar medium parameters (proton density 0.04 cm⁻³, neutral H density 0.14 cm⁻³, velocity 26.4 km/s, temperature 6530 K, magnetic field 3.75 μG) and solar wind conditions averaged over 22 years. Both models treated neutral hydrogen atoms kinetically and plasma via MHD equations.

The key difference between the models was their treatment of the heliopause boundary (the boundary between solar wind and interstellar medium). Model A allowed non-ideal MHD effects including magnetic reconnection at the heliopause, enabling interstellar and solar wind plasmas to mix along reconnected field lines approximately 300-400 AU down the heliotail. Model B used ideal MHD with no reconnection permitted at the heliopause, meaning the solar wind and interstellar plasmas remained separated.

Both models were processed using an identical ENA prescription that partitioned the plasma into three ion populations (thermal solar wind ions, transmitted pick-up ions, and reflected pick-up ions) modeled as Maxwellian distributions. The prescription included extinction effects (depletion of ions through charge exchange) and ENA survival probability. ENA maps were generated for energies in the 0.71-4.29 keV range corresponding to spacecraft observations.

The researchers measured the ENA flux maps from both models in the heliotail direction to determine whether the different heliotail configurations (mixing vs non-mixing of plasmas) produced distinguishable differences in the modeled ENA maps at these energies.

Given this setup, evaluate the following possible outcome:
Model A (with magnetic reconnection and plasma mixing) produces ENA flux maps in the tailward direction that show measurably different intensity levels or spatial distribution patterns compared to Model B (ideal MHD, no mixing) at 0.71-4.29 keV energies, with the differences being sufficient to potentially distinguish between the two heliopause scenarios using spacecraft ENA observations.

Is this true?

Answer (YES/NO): NO